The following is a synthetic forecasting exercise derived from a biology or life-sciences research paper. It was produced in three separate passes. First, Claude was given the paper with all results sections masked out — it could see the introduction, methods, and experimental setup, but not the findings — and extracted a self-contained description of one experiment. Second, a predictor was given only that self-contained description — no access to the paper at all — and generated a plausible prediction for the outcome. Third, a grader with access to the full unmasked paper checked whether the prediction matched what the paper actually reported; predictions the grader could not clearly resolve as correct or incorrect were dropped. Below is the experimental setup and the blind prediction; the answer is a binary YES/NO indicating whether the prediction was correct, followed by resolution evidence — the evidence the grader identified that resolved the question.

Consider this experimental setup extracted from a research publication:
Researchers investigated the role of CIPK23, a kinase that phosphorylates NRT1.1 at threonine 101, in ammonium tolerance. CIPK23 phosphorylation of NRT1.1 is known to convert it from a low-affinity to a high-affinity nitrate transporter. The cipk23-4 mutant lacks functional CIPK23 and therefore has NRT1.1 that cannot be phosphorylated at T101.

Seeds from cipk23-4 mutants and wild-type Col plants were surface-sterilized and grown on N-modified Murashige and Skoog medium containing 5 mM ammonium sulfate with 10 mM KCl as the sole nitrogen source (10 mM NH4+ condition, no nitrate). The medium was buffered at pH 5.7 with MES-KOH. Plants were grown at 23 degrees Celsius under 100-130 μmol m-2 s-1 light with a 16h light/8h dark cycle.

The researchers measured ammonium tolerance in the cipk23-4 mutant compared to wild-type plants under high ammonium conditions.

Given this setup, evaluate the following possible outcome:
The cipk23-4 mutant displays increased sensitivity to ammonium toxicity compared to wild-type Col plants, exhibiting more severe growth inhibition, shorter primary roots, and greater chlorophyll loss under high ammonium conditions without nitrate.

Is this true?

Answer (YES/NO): NO